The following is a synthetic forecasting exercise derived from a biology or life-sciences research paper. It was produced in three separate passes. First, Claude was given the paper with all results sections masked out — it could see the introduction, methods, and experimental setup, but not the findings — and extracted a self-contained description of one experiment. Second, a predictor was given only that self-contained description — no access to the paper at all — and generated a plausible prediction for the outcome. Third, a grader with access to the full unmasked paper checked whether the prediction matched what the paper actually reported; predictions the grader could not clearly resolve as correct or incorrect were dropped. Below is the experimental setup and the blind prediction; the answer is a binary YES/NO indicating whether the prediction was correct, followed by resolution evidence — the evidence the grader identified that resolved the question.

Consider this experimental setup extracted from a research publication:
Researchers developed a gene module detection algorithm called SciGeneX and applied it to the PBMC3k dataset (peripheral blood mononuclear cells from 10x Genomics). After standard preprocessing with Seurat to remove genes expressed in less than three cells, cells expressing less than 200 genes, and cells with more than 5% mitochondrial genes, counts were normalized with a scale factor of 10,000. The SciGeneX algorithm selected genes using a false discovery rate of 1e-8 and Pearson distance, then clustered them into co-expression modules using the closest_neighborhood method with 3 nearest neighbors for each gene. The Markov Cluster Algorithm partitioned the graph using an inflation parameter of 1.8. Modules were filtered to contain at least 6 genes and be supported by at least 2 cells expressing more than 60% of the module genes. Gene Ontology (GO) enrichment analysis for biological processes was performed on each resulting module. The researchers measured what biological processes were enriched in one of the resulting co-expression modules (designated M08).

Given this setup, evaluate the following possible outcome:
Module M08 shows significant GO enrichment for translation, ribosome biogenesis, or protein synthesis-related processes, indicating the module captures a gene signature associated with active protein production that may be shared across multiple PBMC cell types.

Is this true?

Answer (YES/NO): NO